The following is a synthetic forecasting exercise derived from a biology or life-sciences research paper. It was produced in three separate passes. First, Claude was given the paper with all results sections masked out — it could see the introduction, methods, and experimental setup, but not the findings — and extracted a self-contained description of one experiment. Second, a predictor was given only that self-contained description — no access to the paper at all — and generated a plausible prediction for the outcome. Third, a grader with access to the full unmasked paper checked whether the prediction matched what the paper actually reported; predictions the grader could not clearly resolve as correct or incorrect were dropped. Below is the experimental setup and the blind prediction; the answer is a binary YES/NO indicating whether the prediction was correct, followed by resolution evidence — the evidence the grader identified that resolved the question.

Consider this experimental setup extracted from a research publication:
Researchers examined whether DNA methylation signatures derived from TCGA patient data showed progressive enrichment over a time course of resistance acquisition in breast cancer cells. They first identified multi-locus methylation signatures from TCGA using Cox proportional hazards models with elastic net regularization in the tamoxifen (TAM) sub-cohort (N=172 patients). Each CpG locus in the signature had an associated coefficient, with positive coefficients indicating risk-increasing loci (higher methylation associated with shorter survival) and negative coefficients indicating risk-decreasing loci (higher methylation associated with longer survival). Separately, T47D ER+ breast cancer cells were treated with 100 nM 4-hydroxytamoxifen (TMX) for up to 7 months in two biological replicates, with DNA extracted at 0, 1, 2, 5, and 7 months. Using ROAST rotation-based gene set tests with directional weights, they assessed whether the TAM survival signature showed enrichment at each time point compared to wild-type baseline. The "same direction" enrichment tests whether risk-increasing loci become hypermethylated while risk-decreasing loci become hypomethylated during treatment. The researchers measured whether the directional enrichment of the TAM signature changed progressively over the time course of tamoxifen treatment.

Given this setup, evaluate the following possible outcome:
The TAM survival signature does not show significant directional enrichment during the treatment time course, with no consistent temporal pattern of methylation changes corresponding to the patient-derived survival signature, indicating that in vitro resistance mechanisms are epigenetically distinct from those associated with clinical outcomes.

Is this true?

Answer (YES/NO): YES